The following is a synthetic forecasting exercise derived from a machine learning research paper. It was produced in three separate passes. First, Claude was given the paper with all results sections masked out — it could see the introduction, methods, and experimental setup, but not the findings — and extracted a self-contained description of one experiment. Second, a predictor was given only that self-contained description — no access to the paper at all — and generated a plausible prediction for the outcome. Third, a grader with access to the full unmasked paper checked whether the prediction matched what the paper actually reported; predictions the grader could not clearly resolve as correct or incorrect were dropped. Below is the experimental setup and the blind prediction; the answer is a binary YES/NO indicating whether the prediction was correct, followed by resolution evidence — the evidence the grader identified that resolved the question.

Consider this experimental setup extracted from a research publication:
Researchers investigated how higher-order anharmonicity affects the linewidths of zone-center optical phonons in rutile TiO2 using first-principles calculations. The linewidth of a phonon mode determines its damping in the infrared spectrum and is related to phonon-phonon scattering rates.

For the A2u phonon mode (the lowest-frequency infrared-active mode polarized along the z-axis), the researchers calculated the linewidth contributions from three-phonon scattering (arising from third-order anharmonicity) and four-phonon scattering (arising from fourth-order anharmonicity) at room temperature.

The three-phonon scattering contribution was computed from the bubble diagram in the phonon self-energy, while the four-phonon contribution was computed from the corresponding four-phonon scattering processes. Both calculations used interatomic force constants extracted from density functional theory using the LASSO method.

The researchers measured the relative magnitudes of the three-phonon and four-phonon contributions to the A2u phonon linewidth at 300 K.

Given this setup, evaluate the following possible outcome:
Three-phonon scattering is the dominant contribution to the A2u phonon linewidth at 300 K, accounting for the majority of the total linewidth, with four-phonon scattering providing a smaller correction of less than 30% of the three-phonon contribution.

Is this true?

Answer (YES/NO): NO